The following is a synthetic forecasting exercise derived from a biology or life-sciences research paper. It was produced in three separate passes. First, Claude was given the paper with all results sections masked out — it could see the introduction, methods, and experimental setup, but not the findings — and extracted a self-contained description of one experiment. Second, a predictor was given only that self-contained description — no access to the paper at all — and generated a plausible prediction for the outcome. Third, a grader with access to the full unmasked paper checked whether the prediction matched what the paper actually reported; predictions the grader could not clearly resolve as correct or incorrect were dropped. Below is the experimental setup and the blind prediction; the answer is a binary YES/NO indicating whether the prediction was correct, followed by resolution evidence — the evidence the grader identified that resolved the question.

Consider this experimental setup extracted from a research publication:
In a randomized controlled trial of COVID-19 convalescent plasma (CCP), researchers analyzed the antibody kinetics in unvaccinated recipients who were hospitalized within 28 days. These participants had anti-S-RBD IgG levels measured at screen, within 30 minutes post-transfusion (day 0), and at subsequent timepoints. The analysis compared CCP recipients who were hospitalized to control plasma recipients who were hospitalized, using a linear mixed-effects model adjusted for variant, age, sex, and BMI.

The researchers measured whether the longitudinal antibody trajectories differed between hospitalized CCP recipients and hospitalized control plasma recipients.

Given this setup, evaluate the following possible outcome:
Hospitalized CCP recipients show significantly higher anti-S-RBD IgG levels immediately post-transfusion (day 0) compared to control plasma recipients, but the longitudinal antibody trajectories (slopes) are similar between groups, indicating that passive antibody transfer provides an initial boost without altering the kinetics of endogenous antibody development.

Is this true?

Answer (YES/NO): YES